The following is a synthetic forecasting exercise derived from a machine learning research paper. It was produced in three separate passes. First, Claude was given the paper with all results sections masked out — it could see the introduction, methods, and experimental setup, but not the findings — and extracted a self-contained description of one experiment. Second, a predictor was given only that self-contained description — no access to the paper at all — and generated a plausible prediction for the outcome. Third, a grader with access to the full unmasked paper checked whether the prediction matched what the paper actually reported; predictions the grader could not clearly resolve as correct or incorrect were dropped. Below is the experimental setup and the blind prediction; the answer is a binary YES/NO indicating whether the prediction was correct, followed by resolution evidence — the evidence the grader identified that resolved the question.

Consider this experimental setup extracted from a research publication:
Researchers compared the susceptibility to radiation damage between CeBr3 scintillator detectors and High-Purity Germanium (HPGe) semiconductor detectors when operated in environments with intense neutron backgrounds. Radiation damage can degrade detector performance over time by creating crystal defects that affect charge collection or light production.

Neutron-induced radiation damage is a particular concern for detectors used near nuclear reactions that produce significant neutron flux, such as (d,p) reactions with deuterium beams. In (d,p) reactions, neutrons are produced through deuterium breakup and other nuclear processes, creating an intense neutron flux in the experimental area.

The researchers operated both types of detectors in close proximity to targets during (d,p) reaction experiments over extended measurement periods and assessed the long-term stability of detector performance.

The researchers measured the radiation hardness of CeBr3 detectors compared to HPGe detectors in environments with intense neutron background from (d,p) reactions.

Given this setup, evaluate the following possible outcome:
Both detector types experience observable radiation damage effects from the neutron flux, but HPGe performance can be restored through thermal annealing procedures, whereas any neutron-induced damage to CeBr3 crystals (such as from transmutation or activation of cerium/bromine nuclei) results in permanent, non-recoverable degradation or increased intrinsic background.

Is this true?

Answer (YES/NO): NO